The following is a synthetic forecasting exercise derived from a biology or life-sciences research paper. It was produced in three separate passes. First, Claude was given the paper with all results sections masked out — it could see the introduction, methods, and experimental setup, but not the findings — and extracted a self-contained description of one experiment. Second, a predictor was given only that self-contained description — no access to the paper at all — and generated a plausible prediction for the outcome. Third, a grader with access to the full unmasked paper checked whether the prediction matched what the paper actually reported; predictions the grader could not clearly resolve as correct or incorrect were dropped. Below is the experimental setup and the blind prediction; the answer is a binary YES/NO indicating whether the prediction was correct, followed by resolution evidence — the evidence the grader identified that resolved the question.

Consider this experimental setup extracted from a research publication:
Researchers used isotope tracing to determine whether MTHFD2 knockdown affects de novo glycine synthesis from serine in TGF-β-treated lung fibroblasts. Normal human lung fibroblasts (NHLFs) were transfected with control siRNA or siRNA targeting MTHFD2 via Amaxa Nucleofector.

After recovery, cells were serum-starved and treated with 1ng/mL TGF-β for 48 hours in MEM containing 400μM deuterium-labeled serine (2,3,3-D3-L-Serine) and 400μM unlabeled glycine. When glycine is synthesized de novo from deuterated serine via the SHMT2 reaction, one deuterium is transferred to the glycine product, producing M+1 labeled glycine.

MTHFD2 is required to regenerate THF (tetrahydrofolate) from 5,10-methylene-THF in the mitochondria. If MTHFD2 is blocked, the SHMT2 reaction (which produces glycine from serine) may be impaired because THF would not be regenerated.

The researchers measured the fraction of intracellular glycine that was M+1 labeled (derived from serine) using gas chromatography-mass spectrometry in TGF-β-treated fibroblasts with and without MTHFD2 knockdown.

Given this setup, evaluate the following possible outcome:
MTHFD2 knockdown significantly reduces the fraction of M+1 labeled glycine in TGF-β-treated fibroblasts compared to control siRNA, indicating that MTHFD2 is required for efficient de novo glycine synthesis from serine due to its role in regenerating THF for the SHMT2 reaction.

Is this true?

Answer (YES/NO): YES